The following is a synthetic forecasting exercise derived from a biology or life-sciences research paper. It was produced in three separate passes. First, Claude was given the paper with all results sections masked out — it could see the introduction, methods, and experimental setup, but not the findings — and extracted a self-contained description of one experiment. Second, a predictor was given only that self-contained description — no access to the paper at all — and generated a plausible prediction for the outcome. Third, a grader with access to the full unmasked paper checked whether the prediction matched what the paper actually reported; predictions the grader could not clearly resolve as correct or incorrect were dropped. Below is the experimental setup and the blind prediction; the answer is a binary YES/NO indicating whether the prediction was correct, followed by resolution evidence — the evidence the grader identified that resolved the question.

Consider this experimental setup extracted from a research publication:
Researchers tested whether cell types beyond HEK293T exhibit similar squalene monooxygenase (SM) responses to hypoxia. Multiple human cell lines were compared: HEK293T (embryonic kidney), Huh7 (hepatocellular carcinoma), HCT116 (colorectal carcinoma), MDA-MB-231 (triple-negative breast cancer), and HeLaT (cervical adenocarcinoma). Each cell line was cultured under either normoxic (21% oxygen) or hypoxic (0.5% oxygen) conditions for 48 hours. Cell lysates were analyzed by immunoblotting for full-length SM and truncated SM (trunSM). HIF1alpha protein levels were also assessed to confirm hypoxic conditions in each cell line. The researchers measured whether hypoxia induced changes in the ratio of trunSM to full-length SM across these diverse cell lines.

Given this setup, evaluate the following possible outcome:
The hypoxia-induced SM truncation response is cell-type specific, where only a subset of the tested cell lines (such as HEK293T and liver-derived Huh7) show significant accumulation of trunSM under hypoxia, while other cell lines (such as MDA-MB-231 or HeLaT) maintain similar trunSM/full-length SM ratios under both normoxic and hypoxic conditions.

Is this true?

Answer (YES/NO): NO